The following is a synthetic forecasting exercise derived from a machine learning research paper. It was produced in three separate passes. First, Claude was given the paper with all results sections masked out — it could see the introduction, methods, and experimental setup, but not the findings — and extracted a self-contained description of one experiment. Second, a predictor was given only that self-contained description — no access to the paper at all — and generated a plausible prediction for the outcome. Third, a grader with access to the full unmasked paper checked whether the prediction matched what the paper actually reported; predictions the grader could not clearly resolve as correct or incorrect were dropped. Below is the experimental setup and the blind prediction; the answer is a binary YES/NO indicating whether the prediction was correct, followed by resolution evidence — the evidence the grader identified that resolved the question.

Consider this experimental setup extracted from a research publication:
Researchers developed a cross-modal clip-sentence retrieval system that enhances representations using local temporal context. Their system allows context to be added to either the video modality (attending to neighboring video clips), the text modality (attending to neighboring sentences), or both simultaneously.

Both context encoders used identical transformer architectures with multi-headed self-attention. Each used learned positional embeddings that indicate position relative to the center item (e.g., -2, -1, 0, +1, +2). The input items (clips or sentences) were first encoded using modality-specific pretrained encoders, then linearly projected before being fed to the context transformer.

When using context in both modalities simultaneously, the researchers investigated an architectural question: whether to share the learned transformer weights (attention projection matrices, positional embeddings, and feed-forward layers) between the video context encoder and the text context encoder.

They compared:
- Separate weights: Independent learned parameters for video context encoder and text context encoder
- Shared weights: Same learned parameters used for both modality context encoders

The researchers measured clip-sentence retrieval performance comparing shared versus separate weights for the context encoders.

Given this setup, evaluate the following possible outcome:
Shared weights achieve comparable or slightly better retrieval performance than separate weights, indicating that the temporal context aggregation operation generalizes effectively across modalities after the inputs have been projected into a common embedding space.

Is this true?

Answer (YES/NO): NO